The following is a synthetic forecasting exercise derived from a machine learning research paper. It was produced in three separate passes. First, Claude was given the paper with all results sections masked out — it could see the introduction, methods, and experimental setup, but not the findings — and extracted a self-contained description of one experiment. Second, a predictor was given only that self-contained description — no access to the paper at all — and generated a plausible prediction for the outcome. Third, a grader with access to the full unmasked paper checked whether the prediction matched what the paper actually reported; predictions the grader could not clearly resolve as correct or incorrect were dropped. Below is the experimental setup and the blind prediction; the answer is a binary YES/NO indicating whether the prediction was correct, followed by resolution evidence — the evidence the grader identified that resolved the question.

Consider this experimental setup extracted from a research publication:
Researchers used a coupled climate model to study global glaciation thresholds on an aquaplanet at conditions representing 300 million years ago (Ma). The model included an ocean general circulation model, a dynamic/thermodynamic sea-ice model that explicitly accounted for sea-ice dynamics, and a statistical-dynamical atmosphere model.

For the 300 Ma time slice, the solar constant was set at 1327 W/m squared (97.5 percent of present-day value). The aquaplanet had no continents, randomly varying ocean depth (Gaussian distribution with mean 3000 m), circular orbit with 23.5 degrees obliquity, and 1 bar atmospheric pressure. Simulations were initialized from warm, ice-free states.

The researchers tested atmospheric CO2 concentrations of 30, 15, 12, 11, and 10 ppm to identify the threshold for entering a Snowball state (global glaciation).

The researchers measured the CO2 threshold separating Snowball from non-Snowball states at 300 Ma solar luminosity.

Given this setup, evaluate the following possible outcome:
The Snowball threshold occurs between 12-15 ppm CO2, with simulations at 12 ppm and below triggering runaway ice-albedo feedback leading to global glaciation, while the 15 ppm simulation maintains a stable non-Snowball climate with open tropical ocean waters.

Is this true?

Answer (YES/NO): NO